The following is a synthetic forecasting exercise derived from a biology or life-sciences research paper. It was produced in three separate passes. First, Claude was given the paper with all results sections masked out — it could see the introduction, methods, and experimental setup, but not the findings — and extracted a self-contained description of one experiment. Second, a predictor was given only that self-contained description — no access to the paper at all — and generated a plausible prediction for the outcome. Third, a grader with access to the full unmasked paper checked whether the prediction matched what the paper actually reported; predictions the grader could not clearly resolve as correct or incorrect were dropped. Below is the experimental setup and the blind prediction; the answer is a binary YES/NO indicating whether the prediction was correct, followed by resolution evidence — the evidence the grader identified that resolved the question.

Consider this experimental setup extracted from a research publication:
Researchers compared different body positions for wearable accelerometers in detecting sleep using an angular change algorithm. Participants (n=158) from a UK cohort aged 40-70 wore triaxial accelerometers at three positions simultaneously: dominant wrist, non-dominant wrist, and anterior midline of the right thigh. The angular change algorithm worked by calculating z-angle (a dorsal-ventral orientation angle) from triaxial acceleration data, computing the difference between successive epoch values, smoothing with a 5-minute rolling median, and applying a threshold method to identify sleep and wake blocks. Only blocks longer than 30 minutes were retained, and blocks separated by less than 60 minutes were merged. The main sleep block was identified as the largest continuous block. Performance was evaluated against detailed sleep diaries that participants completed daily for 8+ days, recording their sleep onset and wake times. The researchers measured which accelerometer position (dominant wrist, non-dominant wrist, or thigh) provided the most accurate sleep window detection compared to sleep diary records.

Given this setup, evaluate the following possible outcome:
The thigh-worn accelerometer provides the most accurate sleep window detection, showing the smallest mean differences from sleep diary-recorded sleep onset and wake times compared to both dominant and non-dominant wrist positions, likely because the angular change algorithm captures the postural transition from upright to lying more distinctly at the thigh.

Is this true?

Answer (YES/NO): NO